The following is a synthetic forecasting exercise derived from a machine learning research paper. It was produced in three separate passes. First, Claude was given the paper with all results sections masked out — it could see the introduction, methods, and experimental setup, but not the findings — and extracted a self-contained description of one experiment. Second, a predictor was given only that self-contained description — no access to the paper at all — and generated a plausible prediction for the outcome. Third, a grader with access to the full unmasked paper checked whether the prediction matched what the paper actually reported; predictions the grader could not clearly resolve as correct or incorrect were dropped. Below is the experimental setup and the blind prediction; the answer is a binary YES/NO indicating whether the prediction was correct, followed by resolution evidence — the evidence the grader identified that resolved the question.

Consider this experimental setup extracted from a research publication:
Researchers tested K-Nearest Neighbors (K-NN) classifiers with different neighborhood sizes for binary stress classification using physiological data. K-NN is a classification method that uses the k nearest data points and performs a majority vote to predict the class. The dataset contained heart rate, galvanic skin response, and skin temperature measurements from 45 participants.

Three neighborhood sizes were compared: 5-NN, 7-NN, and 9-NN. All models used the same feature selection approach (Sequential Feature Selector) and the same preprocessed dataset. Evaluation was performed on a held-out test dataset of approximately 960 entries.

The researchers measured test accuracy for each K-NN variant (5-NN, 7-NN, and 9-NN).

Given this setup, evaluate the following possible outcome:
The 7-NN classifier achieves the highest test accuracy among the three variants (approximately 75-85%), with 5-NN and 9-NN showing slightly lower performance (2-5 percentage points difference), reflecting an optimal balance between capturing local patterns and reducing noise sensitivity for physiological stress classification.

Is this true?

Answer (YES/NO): NO